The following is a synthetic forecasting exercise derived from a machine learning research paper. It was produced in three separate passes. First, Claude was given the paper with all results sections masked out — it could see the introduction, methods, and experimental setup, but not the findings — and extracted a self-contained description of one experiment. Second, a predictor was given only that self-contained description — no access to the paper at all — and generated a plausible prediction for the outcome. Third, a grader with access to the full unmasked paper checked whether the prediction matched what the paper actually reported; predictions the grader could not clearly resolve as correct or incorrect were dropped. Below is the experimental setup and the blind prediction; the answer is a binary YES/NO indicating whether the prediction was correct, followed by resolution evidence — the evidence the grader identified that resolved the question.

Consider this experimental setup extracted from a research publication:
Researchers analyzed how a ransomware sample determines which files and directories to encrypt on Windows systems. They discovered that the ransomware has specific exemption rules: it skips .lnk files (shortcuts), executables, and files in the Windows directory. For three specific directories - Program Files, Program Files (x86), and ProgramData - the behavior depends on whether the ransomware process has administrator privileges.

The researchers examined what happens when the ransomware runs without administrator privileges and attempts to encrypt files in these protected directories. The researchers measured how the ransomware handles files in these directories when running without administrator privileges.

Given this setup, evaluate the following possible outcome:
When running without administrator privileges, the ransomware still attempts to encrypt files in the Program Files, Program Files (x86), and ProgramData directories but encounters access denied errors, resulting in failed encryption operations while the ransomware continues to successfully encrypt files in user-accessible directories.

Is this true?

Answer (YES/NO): NO